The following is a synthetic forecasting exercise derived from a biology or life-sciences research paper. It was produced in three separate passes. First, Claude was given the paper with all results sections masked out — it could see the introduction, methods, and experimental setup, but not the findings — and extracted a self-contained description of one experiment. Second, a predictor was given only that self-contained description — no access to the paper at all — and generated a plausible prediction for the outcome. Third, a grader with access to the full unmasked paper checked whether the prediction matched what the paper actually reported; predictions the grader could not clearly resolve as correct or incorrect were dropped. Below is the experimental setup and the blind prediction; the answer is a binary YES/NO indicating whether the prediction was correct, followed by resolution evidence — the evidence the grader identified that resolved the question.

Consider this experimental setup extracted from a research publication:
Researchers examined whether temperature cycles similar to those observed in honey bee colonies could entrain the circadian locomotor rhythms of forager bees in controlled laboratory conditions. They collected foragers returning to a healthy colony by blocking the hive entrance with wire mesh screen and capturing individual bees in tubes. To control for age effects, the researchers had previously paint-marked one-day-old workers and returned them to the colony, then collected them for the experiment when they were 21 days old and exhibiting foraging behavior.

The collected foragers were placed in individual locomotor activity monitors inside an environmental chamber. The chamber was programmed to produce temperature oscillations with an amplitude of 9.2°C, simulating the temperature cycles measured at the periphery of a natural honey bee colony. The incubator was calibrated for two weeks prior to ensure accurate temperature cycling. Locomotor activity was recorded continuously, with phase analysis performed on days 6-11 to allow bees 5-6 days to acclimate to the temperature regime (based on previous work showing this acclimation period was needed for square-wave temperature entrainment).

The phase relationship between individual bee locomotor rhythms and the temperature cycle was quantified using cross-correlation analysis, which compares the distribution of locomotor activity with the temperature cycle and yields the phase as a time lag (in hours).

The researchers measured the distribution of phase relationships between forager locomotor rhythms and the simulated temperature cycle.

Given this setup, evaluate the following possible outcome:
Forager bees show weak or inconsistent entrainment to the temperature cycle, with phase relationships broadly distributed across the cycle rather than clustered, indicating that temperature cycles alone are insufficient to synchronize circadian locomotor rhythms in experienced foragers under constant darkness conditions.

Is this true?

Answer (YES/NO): NO